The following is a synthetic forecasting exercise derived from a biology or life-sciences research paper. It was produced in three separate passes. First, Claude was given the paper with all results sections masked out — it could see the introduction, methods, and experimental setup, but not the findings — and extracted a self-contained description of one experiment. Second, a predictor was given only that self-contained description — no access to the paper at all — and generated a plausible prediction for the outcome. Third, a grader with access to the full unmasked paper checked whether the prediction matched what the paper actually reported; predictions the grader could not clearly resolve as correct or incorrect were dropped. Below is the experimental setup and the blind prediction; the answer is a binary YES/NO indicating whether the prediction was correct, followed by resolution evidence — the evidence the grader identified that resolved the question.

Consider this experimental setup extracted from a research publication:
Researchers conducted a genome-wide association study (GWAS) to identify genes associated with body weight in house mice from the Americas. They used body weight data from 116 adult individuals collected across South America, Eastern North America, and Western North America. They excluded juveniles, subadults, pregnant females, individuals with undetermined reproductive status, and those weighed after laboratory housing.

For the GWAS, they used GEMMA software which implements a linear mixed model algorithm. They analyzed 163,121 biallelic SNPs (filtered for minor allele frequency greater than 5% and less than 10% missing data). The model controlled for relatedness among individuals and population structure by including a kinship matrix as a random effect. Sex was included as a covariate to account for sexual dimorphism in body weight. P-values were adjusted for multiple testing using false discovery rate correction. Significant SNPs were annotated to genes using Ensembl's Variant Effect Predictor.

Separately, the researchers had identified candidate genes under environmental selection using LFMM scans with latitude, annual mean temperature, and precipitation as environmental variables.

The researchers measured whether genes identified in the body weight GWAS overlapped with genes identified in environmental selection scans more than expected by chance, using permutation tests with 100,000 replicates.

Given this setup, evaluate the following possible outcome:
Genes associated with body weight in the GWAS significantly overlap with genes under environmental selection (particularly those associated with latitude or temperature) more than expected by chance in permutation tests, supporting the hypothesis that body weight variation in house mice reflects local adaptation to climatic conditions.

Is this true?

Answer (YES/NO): YES